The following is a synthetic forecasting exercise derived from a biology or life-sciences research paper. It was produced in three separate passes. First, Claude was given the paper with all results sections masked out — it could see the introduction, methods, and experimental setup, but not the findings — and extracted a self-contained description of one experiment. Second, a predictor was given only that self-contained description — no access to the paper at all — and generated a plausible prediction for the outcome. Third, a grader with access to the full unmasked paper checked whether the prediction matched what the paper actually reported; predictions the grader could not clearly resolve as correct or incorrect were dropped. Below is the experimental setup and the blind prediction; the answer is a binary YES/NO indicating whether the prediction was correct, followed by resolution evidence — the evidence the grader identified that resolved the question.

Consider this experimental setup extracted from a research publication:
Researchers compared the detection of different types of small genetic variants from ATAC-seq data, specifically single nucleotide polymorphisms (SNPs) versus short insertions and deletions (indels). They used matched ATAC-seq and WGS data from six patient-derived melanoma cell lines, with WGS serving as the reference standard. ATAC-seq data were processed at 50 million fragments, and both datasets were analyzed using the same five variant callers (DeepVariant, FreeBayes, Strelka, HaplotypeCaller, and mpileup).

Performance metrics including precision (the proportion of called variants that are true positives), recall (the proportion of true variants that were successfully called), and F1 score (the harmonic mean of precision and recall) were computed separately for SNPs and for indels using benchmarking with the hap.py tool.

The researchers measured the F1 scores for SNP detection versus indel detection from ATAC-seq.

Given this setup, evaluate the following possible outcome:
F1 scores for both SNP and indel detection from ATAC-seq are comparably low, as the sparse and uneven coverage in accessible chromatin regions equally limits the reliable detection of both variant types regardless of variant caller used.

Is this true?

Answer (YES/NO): NO